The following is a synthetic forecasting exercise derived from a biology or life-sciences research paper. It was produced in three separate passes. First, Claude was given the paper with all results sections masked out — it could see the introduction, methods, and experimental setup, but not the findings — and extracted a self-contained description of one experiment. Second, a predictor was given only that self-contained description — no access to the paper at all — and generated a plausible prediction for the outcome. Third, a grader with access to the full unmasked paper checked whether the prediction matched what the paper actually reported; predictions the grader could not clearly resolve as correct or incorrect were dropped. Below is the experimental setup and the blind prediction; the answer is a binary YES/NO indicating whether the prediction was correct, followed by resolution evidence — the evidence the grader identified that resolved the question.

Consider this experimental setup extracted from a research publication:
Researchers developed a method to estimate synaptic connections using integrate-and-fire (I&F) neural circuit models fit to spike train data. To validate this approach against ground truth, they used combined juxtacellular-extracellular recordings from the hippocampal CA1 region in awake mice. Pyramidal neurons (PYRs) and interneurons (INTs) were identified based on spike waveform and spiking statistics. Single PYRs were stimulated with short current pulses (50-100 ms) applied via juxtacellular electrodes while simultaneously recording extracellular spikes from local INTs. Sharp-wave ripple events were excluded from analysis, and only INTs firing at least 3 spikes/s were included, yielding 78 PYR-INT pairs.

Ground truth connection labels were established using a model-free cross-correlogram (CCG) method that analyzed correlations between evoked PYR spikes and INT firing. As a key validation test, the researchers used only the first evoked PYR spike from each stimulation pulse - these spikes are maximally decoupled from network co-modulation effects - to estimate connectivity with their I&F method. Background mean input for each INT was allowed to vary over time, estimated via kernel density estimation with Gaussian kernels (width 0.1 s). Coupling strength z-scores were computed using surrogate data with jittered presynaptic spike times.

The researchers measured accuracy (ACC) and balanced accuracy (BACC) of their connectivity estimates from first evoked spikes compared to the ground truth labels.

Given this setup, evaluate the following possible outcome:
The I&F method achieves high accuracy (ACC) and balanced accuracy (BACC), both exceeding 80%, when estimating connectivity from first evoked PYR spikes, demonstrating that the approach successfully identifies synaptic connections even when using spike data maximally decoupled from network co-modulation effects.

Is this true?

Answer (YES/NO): YES